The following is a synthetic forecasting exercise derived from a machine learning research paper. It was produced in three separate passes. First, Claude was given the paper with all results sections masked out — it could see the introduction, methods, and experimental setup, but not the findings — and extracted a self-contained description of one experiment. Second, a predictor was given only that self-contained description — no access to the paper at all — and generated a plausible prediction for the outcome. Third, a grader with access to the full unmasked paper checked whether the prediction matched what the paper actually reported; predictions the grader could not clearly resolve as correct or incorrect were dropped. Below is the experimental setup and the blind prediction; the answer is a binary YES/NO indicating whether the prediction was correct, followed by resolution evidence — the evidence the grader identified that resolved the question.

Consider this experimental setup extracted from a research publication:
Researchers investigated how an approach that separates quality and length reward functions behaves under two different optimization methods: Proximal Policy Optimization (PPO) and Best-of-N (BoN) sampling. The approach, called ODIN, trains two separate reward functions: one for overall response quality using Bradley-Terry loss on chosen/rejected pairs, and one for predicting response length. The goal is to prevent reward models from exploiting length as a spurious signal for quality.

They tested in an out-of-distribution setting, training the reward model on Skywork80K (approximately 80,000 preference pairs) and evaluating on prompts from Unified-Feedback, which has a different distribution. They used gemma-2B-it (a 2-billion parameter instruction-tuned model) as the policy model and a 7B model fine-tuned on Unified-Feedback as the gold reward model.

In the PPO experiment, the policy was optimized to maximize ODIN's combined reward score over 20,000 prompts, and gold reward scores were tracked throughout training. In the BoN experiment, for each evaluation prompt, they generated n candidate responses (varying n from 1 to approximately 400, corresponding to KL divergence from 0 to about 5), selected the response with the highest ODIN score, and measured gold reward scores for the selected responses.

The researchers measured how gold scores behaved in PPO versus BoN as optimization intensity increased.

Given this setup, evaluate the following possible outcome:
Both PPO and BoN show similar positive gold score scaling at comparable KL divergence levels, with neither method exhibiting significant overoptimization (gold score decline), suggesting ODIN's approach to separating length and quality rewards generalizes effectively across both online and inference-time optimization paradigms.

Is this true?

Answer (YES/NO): NO